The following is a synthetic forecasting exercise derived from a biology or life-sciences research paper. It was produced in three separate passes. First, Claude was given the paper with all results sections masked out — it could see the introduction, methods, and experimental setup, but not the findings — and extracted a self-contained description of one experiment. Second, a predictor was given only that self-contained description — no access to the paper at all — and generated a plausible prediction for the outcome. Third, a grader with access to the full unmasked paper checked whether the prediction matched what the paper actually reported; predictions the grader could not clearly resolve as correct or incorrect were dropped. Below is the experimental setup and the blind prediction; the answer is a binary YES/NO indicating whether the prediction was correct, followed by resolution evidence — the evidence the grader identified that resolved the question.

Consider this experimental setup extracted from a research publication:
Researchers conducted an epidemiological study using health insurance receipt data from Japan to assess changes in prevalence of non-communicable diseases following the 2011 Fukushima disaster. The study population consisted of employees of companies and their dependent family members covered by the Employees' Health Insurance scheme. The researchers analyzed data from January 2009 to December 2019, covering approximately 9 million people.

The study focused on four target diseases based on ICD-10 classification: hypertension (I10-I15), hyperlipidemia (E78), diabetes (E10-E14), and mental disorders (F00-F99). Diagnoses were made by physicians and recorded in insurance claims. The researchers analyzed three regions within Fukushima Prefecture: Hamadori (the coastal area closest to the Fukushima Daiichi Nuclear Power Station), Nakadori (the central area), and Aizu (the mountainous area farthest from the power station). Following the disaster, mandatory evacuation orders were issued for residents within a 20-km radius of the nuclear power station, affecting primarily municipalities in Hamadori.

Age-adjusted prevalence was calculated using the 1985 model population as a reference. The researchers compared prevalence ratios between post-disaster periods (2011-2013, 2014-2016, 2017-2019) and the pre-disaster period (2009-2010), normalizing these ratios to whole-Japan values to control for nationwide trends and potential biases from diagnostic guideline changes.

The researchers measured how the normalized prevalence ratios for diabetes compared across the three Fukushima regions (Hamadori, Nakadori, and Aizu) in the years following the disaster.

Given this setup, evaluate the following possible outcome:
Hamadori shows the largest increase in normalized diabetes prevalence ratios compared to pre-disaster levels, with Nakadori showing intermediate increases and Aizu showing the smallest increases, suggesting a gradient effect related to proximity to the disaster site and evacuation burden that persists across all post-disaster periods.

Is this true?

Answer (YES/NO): NO